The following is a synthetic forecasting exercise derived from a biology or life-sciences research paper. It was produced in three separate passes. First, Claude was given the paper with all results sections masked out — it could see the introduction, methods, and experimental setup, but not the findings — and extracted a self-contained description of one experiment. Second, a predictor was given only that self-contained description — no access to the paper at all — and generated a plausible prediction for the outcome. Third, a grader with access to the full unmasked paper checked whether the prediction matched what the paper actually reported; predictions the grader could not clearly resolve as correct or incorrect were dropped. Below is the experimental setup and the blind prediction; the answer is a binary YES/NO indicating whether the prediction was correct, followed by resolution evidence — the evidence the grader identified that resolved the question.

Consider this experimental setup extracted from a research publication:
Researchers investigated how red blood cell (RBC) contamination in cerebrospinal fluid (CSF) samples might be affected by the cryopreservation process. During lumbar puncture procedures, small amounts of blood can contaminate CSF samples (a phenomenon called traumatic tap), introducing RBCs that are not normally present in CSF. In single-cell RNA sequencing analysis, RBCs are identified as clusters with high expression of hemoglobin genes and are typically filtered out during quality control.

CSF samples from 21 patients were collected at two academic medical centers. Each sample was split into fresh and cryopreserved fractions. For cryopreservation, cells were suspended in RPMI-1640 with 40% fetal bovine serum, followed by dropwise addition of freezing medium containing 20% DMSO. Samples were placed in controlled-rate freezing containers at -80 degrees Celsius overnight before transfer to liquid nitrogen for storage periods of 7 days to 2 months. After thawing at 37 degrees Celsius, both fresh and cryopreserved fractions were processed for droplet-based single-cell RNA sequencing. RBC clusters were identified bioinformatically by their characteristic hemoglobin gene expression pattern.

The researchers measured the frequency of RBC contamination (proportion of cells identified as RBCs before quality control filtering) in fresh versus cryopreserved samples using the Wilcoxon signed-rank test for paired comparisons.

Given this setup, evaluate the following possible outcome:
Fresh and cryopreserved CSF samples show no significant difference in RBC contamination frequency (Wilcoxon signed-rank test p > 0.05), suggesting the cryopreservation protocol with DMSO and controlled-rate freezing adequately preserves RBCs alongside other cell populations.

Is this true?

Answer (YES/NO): NO